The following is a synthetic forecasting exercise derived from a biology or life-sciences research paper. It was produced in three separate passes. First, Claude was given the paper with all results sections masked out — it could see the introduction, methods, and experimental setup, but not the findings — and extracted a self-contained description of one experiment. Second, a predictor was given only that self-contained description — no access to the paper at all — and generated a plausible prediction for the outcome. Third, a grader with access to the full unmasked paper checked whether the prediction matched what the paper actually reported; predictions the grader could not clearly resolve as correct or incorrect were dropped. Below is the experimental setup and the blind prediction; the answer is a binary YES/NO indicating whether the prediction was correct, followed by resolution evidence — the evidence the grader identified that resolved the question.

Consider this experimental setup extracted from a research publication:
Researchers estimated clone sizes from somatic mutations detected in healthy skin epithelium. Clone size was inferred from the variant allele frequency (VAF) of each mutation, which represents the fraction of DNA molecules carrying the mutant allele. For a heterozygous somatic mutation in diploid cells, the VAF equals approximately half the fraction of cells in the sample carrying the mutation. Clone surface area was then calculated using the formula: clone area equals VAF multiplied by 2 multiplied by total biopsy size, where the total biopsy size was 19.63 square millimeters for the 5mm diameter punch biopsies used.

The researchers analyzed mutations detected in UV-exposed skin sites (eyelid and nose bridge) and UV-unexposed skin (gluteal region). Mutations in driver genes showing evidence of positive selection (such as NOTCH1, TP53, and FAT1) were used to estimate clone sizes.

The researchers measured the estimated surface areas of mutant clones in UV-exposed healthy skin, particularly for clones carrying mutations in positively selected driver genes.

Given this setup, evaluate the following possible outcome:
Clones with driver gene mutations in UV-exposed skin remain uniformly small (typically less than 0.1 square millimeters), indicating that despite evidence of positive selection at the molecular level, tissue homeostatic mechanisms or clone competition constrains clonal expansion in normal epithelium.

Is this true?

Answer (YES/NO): NO